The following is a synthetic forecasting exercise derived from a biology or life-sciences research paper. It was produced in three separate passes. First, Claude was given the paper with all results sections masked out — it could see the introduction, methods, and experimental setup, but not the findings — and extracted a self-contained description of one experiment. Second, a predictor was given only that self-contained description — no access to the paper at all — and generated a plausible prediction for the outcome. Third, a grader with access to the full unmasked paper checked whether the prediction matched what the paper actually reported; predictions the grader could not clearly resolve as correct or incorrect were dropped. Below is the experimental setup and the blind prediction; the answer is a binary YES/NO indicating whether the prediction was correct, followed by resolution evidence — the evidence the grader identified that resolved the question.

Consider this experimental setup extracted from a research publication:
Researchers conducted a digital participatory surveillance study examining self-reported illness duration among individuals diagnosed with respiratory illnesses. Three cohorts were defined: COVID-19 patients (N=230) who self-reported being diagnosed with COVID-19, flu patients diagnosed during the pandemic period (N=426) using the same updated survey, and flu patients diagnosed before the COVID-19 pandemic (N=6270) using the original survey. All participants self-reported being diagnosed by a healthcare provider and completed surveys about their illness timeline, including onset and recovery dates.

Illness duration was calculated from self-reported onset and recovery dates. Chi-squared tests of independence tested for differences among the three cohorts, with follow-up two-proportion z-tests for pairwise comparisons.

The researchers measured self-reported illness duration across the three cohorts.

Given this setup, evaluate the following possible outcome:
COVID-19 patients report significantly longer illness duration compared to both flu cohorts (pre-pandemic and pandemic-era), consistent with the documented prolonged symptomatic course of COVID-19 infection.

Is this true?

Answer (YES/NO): YES